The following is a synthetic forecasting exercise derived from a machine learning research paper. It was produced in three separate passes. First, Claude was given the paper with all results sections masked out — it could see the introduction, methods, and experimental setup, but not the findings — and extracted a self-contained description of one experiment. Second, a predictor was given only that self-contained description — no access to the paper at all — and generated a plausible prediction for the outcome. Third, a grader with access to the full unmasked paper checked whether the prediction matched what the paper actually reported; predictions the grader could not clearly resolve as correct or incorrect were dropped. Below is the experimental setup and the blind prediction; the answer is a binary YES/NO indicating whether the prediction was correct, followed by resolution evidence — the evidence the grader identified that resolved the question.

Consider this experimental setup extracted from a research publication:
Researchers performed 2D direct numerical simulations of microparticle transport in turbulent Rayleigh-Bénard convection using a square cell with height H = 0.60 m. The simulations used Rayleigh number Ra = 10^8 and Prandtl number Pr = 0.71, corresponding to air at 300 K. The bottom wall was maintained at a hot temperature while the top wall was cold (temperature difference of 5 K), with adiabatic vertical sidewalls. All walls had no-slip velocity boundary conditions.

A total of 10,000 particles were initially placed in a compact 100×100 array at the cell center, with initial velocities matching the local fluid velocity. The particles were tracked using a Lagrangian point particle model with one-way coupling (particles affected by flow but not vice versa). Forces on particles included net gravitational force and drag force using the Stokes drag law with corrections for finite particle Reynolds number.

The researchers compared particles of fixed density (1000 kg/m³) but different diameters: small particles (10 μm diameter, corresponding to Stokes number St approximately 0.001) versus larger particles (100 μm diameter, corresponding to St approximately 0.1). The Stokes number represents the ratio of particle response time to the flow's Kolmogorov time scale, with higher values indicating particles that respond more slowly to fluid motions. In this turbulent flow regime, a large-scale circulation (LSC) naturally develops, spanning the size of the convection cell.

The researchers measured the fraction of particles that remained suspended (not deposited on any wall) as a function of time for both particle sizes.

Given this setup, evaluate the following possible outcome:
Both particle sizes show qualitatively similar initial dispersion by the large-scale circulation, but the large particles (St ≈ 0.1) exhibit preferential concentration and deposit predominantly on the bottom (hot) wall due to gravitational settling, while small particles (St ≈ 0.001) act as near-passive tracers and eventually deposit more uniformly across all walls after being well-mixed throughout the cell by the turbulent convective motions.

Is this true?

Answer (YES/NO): NO